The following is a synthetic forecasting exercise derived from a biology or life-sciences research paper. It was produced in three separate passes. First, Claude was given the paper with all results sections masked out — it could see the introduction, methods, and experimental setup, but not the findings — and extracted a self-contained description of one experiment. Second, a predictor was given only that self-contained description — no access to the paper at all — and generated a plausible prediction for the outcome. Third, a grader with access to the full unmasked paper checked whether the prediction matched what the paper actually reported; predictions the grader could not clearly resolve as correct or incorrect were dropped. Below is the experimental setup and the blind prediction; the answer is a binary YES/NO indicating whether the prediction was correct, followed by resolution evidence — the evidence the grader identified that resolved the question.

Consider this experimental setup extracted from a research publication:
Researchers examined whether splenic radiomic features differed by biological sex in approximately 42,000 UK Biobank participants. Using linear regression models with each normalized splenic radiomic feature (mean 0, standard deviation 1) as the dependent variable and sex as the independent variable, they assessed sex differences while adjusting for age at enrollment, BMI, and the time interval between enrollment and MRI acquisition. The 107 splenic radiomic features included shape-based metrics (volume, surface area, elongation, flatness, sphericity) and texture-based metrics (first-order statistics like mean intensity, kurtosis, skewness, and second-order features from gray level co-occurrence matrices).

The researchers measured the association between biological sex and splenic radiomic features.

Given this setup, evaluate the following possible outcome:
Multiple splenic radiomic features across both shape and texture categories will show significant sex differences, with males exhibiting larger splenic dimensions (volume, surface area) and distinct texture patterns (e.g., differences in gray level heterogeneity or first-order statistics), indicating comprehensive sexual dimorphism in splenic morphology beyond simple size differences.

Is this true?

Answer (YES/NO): NO